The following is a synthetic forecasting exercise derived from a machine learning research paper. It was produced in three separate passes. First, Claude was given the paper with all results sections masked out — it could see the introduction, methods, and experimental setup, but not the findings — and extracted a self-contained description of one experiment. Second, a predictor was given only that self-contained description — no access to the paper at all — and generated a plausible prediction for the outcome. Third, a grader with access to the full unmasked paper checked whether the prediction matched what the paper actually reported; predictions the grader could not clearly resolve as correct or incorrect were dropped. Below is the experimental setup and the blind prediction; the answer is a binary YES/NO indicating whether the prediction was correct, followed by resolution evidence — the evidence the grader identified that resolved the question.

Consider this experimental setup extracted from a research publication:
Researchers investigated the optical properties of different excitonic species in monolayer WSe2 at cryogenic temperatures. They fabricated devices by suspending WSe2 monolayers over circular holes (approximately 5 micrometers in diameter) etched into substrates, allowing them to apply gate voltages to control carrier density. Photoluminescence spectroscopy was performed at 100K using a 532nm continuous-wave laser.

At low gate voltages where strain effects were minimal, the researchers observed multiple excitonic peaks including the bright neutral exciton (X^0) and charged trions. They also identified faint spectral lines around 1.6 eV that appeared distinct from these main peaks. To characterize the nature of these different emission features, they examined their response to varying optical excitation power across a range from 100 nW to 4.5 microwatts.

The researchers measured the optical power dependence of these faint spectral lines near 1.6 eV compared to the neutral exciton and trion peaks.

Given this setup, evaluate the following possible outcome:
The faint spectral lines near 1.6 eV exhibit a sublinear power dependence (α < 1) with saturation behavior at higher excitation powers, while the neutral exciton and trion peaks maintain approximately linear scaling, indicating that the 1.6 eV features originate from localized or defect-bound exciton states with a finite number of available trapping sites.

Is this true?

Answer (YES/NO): YES